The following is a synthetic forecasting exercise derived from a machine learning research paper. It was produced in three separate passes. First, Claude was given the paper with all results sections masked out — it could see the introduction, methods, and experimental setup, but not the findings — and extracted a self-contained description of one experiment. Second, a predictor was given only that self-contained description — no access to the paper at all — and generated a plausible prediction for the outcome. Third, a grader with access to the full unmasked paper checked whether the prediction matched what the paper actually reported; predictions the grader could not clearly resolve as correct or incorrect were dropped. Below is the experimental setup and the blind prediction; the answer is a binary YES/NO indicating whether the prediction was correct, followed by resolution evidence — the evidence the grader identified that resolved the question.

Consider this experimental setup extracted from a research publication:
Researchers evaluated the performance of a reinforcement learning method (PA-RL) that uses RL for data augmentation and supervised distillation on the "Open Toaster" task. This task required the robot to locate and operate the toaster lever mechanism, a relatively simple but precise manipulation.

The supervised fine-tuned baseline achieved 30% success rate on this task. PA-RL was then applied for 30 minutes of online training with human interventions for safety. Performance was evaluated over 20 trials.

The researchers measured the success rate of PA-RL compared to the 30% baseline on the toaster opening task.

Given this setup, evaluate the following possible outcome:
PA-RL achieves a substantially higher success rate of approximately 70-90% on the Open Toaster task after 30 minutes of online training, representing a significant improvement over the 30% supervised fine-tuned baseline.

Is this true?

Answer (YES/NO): NO